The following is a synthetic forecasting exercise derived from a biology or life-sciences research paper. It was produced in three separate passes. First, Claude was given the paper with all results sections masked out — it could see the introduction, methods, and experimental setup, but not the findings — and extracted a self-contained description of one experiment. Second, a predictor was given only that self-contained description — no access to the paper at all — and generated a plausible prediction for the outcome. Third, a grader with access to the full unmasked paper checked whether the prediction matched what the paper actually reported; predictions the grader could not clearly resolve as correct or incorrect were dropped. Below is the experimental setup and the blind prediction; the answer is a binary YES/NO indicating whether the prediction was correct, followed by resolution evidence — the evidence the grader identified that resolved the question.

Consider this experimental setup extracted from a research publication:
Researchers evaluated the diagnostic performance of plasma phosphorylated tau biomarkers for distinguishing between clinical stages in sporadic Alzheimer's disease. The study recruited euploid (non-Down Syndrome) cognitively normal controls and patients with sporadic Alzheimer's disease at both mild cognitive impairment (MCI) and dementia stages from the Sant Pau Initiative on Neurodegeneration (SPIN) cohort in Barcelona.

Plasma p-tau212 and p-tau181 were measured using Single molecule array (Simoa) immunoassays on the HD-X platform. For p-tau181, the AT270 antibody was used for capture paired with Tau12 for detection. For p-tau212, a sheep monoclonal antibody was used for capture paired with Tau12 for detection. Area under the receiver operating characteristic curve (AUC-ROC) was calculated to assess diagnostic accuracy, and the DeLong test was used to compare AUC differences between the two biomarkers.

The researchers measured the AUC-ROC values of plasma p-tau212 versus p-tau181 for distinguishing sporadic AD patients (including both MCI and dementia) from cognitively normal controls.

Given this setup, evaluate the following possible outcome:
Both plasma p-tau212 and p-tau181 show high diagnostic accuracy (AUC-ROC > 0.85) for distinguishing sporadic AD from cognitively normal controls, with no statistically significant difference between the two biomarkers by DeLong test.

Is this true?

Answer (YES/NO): NO